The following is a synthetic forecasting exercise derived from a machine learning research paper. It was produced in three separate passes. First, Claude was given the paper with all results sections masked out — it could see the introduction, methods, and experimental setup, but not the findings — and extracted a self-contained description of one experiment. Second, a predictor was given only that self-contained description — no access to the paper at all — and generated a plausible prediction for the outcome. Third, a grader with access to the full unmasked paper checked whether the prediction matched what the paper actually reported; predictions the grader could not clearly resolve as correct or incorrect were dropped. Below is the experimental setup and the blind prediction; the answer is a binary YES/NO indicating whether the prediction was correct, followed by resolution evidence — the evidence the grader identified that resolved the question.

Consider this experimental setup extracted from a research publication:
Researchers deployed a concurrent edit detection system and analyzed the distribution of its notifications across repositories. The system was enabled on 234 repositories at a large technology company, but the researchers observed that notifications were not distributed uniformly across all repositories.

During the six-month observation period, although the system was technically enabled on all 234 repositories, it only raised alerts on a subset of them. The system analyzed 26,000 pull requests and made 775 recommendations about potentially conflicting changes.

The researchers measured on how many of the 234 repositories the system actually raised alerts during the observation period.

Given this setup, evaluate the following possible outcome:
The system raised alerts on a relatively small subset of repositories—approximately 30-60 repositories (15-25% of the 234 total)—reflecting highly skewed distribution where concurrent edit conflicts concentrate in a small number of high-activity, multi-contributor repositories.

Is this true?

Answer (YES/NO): YES